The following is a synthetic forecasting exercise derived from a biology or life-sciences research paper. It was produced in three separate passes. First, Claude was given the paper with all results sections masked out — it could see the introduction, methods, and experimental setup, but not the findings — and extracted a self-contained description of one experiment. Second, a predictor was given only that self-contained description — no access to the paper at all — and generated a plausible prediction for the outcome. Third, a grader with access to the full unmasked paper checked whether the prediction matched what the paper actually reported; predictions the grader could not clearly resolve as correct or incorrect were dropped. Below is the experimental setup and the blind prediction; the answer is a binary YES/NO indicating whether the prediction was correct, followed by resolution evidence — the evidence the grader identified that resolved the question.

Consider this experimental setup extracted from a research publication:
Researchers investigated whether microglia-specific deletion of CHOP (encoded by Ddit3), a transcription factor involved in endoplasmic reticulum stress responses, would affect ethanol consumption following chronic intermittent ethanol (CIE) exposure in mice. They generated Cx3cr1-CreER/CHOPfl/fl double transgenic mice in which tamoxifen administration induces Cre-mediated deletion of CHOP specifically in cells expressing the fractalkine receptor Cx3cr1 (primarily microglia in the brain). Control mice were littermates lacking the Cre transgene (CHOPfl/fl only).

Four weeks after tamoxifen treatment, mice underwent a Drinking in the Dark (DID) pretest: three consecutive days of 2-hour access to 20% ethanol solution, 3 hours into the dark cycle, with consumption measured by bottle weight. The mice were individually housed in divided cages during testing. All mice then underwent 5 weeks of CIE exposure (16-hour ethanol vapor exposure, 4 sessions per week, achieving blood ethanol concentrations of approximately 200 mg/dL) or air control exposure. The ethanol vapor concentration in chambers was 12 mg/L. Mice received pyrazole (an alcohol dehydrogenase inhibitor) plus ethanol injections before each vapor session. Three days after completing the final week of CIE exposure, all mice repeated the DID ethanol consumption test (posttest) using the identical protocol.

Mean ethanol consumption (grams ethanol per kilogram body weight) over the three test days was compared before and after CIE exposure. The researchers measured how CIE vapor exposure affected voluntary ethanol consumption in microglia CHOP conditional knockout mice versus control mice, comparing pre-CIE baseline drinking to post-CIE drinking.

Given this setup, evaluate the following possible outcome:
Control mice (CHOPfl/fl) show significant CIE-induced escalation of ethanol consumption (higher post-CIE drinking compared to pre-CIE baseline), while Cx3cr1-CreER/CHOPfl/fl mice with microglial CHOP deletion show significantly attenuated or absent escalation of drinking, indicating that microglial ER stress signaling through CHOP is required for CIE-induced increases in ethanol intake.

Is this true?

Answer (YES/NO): YES